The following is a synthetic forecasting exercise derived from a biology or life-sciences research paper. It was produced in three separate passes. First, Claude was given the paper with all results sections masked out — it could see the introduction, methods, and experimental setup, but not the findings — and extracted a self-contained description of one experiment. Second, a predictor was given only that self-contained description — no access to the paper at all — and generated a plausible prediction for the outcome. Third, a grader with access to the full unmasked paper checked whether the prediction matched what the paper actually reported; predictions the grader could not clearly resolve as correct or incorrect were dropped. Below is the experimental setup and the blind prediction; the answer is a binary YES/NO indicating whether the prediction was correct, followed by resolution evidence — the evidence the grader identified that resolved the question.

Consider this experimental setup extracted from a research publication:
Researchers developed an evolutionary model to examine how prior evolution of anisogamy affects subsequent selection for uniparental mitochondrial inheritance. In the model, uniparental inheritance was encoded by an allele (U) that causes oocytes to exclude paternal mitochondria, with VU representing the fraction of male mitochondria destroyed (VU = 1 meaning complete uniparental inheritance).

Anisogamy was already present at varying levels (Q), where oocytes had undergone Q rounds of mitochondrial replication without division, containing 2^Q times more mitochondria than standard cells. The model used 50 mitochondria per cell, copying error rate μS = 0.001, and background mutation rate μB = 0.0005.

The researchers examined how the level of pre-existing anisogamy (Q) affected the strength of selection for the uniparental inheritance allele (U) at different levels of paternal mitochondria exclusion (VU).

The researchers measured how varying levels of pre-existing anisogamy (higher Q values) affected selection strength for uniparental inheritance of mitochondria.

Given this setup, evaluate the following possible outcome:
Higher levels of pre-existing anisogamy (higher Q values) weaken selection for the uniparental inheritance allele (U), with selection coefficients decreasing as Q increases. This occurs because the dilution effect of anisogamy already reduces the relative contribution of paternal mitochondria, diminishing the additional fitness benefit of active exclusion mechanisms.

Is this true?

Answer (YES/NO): YES